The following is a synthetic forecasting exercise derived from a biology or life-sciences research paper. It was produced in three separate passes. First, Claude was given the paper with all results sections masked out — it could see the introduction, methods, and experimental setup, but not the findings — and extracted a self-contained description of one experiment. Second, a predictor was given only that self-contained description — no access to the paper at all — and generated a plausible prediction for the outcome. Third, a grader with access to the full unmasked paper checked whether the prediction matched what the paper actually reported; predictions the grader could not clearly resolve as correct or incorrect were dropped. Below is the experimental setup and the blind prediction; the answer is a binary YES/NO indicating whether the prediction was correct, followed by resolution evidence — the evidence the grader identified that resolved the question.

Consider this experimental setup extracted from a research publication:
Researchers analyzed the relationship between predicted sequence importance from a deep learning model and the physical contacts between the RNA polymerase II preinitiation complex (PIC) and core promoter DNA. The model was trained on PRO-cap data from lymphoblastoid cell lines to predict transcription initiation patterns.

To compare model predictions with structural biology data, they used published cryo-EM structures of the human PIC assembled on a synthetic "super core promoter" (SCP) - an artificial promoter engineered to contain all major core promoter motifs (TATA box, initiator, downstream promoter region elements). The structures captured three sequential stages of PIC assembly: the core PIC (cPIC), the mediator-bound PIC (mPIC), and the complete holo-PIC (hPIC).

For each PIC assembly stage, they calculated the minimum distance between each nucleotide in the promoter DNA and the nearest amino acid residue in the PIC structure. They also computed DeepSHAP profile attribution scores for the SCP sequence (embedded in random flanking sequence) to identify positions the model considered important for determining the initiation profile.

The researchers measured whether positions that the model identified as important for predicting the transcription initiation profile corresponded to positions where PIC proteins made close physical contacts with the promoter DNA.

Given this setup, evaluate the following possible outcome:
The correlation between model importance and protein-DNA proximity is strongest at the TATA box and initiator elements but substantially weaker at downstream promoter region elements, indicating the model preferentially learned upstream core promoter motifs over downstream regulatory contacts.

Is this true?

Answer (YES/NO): NO